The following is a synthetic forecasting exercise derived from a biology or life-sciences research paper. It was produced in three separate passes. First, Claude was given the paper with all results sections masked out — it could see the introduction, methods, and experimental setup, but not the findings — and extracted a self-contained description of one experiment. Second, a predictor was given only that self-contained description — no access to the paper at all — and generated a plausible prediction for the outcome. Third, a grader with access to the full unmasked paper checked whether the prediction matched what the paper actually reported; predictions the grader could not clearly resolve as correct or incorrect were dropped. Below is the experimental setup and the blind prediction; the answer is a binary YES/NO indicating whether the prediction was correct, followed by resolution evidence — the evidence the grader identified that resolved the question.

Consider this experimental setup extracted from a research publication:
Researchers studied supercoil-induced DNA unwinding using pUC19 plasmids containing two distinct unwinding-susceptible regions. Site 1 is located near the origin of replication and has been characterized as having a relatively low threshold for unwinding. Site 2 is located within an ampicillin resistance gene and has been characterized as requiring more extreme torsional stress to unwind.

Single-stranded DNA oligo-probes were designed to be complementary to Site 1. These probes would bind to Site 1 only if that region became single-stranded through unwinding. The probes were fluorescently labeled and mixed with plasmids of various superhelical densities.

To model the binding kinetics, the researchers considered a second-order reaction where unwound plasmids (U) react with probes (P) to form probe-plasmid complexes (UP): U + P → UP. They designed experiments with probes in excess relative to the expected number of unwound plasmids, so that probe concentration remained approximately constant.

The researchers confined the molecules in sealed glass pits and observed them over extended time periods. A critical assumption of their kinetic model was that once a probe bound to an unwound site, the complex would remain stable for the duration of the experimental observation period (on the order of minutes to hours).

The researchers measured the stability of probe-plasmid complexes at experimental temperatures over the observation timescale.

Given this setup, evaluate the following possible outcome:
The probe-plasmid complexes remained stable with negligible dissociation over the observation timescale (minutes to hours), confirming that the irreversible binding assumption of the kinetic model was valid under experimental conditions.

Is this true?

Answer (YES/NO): YES